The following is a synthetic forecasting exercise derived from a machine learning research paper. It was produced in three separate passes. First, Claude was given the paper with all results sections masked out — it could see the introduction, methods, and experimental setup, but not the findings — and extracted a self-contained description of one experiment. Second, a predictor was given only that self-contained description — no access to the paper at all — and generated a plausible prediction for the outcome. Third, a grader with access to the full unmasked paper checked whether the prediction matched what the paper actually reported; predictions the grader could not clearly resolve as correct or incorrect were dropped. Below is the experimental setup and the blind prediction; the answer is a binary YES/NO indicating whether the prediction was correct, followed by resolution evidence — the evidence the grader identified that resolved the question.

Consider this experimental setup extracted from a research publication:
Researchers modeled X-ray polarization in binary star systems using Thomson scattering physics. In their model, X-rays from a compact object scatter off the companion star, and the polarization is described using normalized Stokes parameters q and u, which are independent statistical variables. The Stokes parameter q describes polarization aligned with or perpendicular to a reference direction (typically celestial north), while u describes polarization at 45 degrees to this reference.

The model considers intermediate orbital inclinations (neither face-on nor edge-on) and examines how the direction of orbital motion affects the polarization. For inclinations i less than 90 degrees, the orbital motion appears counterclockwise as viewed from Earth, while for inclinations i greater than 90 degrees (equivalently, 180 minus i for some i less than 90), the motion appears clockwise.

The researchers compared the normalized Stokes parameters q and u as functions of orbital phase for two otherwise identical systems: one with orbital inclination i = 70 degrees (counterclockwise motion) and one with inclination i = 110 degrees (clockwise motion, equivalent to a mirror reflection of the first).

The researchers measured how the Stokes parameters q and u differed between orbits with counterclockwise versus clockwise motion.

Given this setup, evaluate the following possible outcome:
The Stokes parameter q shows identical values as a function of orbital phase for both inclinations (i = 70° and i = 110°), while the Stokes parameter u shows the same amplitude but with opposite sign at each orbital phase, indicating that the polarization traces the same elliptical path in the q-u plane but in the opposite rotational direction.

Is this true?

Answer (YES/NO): YES